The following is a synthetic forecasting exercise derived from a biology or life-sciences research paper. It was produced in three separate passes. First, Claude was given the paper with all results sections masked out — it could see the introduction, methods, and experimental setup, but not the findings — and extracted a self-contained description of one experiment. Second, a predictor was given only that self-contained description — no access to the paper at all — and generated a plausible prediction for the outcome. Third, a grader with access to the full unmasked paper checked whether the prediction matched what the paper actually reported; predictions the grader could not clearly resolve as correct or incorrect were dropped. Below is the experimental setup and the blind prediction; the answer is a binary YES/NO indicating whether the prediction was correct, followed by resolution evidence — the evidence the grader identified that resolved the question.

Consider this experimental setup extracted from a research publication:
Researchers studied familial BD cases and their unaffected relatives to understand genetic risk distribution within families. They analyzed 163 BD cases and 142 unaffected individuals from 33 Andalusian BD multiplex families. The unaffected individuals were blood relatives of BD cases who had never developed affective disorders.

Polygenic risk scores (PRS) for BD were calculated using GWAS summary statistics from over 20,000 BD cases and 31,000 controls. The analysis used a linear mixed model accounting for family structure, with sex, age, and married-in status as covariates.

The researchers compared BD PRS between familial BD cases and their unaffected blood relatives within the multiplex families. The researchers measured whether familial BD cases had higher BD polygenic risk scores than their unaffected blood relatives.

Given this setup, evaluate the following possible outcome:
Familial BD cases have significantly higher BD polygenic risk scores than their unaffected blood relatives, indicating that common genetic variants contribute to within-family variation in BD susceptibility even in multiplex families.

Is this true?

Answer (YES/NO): YES